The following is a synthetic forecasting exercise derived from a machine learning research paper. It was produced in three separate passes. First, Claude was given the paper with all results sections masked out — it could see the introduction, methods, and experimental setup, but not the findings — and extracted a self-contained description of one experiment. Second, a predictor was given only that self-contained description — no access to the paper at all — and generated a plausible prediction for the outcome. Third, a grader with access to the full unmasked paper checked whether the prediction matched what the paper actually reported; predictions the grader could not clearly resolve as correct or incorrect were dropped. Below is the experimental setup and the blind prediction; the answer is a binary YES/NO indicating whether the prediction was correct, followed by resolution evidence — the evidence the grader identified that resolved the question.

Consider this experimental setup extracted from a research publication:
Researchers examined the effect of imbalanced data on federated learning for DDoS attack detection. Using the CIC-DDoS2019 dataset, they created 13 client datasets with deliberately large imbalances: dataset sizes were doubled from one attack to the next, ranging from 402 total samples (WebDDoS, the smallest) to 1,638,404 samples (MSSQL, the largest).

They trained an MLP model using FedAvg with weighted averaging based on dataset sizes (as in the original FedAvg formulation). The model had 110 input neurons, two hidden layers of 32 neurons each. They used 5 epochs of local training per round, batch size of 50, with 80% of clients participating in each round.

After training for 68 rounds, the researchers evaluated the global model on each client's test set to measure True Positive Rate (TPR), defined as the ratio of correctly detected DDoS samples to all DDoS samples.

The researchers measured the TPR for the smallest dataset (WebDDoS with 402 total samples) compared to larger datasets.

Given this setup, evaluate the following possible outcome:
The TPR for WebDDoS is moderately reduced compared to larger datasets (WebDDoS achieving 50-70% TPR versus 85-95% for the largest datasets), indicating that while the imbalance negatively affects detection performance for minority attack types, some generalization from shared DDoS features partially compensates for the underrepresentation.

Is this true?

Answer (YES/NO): NO